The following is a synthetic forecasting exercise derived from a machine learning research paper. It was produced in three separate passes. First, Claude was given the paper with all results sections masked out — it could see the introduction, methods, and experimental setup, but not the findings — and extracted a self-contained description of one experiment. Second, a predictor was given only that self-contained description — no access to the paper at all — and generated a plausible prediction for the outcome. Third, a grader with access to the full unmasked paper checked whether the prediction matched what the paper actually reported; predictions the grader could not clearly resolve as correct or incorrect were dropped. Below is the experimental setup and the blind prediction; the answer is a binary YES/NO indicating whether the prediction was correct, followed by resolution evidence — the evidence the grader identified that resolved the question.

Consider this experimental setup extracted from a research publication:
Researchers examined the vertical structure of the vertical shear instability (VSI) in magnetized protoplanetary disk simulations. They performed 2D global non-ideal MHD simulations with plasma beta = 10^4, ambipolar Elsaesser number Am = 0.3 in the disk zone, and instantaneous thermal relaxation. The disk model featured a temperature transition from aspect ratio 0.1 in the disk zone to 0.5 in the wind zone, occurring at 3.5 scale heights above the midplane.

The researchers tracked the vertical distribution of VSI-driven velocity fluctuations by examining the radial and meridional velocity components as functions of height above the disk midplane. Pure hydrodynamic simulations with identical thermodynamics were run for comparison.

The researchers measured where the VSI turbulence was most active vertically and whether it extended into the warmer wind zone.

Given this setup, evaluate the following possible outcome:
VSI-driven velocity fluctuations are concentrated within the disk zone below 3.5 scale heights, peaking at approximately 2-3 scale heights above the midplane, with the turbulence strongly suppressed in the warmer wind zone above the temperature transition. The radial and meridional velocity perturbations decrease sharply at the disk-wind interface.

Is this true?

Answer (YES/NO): NO